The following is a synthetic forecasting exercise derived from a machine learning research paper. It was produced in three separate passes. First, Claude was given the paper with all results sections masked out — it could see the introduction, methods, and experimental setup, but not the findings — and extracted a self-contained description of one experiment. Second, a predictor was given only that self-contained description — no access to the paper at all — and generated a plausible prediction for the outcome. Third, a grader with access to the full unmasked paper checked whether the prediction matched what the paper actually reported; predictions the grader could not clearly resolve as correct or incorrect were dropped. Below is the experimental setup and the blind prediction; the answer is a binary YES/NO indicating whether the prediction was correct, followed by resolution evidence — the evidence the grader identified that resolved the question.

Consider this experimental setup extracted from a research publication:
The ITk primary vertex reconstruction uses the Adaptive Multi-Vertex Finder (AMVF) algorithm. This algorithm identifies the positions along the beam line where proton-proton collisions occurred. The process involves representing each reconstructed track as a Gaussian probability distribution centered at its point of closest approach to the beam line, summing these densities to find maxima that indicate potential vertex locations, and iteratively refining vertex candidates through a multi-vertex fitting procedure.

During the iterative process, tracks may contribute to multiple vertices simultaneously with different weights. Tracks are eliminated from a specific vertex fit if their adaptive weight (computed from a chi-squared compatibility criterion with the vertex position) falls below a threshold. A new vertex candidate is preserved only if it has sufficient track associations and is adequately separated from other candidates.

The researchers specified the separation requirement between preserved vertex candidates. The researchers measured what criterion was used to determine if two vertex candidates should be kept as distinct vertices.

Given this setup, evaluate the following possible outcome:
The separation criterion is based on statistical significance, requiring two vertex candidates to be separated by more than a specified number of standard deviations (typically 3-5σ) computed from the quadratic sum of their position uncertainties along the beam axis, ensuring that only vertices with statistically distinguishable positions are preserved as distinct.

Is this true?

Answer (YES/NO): YES